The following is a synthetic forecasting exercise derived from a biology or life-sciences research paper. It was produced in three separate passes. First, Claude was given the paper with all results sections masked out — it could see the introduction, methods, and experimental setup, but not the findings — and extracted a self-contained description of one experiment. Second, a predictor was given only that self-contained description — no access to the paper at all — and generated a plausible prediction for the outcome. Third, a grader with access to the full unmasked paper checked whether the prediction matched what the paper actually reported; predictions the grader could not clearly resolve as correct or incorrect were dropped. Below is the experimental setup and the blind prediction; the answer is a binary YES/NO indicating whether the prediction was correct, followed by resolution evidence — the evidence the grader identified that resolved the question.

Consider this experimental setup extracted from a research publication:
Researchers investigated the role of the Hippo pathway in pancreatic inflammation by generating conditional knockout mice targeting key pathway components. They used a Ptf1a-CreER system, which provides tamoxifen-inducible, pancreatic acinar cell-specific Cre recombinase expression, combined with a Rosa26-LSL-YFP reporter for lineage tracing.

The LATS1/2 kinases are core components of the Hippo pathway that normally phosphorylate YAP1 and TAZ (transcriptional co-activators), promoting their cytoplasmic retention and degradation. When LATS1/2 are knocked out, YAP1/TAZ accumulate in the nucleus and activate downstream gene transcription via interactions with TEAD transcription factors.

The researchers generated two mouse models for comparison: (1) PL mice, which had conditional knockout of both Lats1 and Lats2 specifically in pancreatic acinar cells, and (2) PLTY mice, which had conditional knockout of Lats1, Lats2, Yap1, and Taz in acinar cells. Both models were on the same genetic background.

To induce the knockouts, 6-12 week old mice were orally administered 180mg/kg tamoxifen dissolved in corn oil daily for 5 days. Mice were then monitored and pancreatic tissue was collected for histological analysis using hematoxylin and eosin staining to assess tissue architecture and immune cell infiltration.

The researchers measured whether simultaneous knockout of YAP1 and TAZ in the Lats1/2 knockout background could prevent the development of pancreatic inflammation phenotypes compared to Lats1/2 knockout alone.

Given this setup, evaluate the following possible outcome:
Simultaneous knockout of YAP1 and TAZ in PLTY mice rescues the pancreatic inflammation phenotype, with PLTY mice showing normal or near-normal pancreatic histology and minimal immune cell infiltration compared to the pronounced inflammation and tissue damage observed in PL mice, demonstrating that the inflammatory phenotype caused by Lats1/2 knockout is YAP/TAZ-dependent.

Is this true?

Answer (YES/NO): YES